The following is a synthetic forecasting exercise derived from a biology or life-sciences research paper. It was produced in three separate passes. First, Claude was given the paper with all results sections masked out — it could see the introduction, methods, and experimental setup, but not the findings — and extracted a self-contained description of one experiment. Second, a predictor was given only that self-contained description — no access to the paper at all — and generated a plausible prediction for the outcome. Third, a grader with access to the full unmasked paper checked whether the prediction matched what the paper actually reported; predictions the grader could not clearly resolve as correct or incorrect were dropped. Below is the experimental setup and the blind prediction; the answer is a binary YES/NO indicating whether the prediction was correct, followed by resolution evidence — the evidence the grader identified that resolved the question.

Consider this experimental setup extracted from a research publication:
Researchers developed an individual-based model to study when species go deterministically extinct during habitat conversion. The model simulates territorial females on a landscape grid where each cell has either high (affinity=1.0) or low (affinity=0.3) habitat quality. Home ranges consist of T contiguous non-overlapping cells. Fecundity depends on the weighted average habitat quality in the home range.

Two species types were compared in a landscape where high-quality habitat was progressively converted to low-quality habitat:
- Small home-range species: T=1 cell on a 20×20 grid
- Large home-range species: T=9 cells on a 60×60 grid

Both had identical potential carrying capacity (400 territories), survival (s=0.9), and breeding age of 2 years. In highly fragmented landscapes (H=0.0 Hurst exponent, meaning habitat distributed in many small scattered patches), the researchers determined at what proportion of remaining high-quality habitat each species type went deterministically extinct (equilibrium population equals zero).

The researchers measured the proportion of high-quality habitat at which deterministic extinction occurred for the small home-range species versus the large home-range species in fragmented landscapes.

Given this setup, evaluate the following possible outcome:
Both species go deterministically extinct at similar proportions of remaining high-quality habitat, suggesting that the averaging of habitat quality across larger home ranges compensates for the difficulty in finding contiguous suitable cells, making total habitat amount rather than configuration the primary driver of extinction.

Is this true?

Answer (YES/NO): NO